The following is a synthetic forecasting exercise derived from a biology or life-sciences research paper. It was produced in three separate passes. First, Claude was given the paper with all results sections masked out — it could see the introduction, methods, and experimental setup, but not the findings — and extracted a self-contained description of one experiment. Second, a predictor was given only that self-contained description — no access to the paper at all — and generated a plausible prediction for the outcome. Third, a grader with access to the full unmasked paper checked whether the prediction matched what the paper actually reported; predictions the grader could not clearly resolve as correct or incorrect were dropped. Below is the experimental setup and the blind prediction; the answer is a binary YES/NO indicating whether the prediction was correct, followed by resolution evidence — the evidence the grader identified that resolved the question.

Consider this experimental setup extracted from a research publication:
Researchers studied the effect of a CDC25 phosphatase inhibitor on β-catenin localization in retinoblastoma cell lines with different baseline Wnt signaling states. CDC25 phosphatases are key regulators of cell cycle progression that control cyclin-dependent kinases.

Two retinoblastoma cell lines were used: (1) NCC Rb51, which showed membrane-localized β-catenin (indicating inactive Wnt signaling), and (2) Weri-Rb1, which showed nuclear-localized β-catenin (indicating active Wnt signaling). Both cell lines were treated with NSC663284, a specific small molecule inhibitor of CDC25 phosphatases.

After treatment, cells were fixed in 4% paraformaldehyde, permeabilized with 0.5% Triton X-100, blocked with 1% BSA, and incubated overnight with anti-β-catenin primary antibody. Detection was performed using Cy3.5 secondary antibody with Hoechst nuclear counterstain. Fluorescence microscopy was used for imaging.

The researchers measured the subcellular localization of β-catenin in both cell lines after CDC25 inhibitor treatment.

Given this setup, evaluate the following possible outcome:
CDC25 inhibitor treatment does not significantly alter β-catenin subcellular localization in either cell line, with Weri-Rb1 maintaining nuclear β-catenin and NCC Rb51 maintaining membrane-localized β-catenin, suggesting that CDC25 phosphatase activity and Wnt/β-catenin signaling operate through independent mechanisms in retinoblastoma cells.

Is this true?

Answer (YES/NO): NO